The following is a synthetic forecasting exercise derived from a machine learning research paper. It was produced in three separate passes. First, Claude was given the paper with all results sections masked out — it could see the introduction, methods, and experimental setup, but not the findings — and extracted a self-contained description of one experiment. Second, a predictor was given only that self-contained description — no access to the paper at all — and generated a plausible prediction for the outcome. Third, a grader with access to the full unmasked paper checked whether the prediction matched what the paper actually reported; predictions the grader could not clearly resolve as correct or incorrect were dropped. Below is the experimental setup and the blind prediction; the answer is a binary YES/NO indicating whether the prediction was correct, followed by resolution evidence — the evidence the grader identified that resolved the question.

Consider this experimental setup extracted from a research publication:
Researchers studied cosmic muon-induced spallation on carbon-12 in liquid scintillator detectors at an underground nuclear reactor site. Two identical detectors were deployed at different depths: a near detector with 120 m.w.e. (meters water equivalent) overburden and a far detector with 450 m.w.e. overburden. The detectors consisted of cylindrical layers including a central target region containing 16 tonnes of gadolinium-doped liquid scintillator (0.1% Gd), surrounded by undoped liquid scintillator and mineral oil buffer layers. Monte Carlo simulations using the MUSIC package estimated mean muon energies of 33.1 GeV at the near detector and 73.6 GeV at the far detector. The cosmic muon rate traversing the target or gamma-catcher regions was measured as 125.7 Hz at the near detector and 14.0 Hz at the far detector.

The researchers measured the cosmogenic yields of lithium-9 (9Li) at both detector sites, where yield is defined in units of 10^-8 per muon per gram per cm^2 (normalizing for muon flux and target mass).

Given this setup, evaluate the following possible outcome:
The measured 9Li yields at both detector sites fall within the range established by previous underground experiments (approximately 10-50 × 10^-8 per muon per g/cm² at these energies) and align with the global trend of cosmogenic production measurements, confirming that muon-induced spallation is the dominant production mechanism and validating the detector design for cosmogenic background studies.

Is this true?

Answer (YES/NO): NO